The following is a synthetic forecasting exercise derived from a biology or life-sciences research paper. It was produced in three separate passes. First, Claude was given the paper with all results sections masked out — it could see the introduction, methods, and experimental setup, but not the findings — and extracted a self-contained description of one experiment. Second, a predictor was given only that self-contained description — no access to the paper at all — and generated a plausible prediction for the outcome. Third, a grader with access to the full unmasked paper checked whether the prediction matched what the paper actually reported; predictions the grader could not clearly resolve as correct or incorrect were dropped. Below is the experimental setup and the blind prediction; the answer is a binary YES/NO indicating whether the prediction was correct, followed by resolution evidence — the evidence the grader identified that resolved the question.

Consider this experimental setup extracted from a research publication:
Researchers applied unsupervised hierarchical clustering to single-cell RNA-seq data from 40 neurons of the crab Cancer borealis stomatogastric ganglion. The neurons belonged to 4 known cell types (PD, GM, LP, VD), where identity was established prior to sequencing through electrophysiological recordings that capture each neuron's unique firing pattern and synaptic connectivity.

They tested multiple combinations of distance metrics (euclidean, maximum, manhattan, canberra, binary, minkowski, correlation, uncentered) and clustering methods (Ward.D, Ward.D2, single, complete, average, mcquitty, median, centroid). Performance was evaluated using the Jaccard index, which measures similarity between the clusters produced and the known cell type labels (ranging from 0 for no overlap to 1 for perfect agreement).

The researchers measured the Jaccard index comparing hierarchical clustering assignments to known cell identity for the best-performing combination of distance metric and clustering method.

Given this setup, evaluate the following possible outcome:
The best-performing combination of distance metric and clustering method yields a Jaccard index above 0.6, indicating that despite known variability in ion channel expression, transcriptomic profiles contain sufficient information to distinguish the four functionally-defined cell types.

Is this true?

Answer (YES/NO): YES